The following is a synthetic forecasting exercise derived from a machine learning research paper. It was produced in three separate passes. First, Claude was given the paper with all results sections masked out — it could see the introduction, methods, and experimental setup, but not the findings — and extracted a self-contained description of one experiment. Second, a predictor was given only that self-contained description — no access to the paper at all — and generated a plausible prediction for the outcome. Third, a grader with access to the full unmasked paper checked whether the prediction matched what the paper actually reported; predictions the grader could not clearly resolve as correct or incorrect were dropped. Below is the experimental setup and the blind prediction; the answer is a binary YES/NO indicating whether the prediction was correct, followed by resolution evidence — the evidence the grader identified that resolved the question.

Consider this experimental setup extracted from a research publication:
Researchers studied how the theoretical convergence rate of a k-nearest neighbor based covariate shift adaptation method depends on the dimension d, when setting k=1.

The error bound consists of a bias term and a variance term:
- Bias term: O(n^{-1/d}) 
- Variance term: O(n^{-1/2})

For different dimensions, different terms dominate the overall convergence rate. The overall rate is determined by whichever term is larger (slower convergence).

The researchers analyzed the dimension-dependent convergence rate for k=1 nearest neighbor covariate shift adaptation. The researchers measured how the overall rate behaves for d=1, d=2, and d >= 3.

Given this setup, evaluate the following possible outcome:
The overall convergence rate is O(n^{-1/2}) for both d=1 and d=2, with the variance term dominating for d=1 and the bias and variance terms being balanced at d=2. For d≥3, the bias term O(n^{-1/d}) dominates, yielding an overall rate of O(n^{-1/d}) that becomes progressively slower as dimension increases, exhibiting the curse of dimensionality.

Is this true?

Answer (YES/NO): YES